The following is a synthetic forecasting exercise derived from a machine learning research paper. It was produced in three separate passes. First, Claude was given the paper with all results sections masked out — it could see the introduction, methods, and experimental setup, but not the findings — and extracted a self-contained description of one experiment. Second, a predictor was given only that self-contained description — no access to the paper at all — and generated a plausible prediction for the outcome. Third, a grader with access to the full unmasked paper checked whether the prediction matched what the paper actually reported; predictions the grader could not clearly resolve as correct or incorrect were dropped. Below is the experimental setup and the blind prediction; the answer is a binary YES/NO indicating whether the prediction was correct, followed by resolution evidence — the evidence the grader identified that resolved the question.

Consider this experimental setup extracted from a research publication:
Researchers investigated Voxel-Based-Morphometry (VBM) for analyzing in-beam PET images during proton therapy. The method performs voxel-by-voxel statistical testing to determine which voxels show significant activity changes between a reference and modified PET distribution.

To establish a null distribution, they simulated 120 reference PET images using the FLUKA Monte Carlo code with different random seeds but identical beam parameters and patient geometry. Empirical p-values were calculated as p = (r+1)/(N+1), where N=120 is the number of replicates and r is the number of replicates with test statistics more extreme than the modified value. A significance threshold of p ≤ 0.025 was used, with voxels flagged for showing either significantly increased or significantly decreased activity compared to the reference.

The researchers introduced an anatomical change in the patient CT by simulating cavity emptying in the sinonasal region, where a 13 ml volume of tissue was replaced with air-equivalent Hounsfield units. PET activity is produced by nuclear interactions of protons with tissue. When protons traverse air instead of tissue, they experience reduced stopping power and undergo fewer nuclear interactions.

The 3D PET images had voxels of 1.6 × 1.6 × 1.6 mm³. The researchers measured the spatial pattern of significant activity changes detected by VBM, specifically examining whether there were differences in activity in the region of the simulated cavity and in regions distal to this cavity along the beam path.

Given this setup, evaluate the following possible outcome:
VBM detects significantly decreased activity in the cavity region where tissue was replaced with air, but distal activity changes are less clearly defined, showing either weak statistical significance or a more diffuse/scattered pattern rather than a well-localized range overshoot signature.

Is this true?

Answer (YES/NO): NO